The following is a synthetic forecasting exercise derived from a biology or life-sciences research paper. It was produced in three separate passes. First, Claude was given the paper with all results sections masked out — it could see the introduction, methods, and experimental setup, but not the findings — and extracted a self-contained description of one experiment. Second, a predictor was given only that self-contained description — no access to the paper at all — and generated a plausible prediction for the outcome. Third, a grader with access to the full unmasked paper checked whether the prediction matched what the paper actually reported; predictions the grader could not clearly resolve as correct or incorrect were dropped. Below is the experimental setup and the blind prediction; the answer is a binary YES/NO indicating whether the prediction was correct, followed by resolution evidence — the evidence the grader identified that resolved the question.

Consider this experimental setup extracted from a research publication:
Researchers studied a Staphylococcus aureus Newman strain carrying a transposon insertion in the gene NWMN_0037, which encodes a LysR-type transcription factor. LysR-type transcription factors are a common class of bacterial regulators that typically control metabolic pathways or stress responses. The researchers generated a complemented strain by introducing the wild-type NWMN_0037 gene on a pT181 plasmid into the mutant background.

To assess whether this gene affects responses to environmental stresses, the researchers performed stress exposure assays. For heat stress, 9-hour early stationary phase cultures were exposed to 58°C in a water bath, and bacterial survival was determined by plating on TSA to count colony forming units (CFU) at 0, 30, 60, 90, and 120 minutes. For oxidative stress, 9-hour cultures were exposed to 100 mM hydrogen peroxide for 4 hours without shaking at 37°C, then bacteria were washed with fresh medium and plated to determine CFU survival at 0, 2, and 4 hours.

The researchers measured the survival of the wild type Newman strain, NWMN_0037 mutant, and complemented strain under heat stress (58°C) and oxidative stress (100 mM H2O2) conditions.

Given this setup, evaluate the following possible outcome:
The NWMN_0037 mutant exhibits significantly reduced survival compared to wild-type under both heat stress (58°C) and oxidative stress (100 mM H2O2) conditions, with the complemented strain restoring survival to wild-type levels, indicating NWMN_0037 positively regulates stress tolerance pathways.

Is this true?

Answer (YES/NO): NO